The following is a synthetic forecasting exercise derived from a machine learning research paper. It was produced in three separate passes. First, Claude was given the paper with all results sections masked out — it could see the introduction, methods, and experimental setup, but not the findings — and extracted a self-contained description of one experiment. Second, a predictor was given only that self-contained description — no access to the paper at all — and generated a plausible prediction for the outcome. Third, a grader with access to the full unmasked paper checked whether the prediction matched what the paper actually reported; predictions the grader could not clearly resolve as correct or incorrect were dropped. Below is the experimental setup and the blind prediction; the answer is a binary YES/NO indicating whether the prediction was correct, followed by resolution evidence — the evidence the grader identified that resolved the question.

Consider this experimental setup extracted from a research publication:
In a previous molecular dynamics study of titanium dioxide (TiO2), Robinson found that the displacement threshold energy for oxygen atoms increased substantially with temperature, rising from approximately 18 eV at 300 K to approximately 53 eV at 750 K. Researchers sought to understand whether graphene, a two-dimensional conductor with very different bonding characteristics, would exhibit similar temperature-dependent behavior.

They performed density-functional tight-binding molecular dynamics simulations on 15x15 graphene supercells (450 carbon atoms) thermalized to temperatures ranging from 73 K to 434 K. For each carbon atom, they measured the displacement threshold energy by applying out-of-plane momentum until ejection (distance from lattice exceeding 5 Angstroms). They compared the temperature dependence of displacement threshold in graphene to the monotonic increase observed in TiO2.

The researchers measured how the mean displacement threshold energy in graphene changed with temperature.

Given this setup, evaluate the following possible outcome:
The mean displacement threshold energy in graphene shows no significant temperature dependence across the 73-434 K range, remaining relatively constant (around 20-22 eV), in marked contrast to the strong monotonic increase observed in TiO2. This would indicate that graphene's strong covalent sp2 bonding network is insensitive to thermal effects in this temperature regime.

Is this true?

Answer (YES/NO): YES